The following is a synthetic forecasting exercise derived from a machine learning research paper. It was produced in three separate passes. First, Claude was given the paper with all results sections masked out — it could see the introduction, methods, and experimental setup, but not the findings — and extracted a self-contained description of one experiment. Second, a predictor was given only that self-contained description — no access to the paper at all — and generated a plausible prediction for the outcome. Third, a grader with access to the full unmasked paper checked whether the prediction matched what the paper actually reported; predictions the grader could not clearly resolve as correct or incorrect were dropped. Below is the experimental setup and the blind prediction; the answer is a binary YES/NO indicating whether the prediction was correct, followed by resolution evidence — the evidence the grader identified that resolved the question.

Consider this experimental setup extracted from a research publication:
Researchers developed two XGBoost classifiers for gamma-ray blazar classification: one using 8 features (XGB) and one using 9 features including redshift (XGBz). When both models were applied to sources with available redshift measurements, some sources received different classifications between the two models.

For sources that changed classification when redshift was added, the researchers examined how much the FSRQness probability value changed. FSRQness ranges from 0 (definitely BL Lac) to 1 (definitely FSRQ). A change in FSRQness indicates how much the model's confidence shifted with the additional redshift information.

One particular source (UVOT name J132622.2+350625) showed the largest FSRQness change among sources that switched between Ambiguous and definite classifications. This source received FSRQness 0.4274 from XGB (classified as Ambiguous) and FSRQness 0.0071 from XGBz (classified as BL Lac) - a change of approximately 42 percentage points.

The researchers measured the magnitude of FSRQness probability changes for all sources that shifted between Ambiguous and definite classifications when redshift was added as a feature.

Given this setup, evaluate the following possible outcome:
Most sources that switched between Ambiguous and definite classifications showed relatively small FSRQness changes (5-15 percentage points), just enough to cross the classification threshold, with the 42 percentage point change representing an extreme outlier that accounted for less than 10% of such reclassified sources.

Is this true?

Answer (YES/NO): NO